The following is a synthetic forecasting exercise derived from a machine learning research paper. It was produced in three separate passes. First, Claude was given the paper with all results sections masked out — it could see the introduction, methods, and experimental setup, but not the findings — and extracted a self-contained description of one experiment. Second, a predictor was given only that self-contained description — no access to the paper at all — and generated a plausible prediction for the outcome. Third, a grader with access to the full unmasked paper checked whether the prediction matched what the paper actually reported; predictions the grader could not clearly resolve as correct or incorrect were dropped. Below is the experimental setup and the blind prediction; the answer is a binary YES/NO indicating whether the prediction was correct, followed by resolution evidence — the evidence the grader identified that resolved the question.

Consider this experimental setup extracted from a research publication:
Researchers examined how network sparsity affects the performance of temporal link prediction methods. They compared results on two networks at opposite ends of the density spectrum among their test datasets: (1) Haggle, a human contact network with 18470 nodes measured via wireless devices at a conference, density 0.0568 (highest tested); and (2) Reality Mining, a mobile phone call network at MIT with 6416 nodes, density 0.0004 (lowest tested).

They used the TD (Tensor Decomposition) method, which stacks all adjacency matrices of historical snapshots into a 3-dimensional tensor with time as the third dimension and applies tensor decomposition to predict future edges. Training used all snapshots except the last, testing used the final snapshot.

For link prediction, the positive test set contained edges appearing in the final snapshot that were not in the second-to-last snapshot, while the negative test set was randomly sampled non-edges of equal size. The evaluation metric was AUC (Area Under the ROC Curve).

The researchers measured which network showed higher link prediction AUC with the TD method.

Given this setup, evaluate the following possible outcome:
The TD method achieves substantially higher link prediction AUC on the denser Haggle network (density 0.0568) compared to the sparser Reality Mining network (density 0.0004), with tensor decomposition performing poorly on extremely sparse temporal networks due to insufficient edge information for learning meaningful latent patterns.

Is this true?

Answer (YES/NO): NO